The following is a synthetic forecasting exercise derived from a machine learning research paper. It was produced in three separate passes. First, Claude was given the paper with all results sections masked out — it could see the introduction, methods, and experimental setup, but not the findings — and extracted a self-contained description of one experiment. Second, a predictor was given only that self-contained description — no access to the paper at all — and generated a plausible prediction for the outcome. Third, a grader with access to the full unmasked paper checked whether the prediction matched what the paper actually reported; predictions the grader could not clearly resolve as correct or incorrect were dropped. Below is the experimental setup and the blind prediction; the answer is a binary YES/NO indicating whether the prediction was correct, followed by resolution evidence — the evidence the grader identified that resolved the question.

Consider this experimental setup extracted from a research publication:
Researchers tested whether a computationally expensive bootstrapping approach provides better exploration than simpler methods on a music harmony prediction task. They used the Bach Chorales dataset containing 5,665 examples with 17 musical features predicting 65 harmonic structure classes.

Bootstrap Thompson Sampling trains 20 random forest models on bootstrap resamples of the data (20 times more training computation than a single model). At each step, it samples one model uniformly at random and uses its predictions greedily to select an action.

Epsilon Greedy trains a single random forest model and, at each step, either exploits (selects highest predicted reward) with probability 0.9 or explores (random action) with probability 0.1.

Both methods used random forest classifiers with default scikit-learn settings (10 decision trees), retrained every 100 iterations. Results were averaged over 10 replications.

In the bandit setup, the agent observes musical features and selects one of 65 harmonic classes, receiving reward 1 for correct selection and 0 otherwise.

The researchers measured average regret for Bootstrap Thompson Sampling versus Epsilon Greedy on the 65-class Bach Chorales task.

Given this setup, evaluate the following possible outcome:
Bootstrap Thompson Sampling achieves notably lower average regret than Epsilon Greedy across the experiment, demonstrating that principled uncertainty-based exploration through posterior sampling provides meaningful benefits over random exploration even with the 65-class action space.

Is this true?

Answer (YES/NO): NO